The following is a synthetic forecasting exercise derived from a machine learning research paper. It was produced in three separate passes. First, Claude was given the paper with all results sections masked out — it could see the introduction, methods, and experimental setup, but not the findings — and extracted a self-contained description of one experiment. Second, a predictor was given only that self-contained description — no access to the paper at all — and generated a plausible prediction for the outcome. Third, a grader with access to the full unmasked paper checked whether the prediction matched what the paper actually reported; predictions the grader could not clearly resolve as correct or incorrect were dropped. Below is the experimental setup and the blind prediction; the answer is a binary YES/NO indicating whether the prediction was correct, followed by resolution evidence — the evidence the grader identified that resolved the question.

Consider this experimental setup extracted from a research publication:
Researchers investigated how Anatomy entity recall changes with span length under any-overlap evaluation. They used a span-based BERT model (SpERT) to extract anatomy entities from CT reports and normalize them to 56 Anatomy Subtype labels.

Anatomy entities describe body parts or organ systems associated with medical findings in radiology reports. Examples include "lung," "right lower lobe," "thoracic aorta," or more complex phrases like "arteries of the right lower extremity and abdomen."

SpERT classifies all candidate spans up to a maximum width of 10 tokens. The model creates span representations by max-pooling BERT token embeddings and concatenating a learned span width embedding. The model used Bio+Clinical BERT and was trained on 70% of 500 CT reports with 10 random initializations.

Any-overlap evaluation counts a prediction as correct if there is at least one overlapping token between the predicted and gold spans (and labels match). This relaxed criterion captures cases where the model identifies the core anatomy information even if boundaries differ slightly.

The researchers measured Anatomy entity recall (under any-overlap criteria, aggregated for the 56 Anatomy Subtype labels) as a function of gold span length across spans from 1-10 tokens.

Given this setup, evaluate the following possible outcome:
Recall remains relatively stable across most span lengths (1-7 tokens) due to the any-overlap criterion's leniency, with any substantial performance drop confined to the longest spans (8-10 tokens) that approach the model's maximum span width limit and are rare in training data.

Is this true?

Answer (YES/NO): NO